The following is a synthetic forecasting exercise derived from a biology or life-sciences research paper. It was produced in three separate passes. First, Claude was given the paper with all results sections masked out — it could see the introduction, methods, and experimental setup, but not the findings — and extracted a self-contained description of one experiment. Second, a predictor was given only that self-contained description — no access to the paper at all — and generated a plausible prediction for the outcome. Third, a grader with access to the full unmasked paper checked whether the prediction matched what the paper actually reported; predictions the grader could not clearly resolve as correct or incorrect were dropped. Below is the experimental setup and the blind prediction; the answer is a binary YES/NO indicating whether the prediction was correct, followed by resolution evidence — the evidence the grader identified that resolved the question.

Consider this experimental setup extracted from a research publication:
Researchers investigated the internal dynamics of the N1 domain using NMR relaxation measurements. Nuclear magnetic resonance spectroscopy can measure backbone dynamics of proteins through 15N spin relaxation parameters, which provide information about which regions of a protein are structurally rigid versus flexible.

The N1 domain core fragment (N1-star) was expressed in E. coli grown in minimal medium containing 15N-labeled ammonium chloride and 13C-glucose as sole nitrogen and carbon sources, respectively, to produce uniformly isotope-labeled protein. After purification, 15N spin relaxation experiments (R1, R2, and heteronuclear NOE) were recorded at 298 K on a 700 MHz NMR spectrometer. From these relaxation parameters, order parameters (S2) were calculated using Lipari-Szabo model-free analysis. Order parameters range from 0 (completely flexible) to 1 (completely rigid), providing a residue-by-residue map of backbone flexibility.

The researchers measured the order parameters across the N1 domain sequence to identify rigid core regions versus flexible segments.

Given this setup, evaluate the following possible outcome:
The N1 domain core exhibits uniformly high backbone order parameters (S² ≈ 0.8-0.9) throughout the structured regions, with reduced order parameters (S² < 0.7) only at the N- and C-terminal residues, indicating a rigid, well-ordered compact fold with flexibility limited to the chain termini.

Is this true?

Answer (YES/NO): NO